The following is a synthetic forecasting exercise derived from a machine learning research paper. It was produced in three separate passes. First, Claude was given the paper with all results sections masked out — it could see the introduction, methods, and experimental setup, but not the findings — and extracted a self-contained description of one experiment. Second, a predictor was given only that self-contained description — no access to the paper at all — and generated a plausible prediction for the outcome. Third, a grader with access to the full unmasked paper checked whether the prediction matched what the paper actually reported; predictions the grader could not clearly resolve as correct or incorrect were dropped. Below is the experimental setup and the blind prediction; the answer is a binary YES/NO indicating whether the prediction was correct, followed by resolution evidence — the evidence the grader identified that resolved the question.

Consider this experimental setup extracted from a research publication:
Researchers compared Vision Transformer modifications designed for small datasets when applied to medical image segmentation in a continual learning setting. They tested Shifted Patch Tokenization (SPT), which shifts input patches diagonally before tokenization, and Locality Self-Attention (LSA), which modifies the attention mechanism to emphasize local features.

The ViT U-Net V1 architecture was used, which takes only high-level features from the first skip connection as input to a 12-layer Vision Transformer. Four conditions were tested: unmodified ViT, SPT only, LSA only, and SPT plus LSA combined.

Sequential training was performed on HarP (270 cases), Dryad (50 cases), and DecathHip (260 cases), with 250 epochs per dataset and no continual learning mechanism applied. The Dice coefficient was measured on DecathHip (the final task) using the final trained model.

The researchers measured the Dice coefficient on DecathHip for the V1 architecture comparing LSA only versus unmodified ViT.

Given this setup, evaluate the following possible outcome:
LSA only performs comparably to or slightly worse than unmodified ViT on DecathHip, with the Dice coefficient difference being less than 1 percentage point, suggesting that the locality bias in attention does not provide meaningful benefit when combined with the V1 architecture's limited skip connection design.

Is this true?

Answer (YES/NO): NO